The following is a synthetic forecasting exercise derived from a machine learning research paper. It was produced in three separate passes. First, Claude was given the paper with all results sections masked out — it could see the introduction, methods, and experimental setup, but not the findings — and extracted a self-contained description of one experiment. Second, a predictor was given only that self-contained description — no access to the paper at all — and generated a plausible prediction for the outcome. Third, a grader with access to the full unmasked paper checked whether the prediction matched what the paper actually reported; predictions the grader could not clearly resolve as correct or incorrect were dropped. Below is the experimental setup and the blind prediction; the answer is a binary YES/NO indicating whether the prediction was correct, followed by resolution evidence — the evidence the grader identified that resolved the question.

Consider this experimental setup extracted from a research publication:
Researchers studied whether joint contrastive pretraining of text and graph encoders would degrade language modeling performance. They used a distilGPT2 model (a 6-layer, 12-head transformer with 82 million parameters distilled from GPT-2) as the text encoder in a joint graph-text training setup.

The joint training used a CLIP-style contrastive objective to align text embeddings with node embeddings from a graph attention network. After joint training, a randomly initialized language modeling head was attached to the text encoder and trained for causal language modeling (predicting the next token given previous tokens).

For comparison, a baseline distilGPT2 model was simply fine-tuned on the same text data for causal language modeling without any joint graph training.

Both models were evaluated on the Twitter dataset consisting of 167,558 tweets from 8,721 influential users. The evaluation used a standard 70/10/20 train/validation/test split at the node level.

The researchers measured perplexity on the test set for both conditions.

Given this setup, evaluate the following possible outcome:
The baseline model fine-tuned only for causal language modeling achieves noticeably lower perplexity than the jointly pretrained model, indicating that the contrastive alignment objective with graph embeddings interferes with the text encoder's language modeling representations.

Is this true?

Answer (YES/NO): NO